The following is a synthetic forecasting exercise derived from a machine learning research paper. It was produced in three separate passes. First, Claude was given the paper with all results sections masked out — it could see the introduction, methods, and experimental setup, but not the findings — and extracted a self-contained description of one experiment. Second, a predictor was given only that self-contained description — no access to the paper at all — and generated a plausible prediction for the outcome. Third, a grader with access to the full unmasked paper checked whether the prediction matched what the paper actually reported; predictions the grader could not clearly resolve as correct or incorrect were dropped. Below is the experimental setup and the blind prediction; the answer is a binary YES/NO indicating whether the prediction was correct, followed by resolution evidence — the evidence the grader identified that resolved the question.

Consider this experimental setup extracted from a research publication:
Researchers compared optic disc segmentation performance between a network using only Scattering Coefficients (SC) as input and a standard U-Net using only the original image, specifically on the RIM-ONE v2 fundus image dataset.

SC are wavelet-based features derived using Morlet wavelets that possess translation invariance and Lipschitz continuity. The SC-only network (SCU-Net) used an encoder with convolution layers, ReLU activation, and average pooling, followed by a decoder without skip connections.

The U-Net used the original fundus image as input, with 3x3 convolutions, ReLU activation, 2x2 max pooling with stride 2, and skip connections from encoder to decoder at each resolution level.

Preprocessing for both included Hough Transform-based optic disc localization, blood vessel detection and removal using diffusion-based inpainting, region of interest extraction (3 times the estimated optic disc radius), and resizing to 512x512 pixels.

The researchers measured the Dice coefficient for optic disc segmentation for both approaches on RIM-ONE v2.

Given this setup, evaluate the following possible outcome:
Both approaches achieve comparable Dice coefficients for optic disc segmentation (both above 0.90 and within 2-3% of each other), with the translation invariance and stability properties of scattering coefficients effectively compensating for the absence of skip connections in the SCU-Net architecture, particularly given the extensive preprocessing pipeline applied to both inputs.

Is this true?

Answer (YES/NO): NO